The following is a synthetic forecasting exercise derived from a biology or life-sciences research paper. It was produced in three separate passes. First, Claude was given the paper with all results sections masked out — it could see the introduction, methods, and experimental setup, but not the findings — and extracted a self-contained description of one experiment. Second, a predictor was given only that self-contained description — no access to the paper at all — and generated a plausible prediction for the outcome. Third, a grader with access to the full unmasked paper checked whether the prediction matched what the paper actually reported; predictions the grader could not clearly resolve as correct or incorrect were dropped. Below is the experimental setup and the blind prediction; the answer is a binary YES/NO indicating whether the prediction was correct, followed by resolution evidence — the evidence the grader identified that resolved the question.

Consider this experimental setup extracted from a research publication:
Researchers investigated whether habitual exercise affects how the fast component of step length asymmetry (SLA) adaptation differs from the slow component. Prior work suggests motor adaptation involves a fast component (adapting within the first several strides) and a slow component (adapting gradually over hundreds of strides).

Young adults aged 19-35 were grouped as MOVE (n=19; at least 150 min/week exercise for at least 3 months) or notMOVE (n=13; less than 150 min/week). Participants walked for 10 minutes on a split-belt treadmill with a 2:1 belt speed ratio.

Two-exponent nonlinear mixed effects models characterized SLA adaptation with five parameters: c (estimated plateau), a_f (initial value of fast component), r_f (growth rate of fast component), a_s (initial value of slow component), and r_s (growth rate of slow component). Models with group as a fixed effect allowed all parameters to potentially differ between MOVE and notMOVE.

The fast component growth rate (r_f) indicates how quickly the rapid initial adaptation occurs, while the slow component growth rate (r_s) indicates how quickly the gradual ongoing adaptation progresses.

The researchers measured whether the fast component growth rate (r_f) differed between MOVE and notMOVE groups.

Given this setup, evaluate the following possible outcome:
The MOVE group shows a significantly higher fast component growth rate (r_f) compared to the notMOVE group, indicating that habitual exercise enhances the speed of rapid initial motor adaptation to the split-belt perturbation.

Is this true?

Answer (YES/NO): NO